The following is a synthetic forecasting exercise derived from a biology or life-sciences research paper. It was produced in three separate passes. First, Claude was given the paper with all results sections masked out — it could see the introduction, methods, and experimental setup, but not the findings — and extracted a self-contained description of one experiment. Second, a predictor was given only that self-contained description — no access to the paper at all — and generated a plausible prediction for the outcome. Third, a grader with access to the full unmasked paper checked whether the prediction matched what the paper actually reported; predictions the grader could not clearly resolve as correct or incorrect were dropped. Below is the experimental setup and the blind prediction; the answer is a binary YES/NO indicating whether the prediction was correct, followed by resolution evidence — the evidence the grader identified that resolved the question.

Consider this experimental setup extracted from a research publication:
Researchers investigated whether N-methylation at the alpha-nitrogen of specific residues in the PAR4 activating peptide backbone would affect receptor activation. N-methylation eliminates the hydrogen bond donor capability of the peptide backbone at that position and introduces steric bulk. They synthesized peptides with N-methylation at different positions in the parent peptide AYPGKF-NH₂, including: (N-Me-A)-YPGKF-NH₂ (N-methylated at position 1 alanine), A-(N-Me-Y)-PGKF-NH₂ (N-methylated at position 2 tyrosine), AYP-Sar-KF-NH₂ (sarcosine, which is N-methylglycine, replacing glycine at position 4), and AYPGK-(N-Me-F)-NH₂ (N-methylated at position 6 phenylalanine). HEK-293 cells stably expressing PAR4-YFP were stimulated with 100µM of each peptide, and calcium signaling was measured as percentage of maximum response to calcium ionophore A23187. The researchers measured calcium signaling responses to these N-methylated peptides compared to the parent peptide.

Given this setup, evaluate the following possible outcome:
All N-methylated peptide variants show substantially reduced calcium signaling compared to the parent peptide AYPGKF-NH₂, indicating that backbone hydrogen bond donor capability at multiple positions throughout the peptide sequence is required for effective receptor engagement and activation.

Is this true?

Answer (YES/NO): NO